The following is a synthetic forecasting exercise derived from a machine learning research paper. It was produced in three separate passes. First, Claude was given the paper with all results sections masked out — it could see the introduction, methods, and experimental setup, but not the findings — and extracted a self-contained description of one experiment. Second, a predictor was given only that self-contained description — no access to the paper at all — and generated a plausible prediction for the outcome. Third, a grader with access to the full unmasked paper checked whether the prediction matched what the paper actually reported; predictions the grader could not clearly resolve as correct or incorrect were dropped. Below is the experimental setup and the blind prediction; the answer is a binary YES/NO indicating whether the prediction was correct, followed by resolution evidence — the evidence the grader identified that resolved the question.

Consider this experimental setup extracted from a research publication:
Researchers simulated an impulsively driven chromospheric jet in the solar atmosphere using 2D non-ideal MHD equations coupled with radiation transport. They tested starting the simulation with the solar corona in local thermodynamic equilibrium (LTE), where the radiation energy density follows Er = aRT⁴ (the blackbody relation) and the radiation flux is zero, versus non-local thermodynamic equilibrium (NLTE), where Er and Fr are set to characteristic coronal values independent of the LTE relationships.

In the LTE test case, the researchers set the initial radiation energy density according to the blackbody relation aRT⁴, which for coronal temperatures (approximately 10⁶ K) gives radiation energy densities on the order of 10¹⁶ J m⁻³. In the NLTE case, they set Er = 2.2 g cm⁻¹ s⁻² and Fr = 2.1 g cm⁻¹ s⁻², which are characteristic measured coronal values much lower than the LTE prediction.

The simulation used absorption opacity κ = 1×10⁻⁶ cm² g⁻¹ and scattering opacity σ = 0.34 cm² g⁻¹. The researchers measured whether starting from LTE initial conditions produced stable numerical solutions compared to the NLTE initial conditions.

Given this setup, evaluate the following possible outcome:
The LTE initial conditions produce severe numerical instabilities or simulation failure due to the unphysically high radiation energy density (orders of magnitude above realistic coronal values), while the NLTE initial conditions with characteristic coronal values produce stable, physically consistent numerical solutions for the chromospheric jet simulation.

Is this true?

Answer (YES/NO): YES